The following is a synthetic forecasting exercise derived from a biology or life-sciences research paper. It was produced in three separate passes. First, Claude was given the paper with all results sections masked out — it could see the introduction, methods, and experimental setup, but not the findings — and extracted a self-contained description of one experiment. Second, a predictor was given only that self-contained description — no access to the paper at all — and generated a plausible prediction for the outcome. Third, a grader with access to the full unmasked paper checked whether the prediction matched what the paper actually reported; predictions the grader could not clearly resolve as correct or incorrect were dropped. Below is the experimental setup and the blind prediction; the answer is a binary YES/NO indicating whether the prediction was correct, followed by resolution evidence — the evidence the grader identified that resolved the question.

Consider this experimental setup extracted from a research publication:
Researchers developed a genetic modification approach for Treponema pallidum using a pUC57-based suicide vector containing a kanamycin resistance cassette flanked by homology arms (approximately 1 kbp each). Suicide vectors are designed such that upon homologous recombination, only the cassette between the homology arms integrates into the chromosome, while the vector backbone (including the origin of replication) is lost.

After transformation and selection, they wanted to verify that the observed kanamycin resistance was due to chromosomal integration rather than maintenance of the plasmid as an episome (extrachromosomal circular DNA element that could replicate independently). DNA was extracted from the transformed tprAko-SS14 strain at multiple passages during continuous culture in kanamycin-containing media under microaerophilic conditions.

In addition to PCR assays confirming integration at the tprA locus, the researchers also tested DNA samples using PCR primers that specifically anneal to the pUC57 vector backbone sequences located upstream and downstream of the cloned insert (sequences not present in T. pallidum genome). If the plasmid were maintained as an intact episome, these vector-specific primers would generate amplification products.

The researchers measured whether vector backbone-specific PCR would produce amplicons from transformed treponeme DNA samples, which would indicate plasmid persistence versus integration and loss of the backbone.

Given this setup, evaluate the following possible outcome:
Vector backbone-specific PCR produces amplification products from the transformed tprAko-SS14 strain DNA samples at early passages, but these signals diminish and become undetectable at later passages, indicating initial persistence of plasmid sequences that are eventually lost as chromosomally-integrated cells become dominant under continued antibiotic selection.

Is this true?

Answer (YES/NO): NO